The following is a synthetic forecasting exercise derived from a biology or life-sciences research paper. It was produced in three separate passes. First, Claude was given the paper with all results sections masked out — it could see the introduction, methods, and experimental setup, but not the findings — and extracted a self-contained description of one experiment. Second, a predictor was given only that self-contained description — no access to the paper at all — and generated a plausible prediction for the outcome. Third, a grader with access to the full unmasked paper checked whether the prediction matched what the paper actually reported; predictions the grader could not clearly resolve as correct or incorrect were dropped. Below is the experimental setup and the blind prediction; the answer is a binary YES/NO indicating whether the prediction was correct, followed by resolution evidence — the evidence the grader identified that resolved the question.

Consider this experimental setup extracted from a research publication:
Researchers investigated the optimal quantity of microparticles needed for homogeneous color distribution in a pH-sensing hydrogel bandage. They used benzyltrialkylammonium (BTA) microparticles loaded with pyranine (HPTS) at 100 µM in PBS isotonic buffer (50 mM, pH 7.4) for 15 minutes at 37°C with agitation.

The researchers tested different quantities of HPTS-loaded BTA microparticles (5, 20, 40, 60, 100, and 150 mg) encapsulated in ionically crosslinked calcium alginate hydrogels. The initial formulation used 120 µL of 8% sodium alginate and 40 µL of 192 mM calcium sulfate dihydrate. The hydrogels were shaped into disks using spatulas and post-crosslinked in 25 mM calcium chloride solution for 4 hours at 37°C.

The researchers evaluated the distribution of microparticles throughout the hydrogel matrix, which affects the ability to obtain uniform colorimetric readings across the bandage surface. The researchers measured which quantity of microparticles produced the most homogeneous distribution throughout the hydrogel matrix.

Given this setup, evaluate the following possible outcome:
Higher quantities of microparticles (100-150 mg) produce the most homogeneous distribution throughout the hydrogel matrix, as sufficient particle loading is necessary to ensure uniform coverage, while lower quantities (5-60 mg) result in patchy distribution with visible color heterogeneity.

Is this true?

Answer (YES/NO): YES